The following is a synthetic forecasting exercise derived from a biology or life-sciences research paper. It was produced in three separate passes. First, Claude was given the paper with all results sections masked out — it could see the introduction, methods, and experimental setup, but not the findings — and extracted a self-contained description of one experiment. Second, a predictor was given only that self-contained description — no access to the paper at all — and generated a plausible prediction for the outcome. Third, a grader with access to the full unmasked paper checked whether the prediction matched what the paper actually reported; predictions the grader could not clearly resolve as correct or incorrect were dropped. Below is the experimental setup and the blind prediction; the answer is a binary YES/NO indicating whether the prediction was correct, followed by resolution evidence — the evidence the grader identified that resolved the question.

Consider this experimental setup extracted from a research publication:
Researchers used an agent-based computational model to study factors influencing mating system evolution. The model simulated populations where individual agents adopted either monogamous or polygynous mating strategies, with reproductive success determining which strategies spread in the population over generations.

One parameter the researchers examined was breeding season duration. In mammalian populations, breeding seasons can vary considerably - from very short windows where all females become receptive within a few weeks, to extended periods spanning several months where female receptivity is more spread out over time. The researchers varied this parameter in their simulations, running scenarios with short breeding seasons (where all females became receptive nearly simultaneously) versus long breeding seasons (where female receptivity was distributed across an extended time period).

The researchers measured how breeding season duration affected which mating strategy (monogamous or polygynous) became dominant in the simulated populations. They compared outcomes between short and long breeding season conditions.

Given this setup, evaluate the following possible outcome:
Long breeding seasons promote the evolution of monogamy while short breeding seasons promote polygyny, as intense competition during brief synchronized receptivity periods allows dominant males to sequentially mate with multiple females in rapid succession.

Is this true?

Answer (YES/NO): NO